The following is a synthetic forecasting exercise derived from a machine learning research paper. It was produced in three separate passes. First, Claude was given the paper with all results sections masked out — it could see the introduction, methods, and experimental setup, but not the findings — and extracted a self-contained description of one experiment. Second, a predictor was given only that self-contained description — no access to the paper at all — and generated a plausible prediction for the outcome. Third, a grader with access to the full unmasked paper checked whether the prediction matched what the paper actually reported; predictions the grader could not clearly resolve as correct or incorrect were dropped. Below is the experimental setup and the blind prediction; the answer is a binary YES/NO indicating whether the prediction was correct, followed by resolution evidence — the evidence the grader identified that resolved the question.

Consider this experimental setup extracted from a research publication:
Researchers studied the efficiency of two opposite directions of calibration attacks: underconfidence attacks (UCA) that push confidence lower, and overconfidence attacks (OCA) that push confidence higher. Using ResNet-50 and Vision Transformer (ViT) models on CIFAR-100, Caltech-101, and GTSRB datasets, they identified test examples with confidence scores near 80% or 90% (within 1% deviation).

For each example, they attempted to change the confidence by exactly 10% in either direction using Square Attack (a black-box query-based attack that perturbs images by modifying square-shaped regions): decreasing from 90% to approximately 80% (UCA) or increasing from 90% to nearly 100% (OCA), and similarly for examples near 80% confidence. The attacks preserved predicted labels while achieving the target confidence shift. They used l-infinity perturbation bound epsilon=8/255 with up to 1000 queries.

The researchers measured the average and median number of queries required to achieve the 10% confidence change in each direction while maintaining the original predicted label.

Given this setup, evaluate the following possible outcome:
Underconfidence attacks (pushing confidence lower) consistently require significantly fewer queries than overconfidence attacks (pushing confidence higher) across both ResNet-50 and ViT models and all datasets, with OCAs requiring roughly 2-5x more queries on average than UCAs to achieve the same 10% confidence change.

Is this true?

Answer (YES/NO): NO